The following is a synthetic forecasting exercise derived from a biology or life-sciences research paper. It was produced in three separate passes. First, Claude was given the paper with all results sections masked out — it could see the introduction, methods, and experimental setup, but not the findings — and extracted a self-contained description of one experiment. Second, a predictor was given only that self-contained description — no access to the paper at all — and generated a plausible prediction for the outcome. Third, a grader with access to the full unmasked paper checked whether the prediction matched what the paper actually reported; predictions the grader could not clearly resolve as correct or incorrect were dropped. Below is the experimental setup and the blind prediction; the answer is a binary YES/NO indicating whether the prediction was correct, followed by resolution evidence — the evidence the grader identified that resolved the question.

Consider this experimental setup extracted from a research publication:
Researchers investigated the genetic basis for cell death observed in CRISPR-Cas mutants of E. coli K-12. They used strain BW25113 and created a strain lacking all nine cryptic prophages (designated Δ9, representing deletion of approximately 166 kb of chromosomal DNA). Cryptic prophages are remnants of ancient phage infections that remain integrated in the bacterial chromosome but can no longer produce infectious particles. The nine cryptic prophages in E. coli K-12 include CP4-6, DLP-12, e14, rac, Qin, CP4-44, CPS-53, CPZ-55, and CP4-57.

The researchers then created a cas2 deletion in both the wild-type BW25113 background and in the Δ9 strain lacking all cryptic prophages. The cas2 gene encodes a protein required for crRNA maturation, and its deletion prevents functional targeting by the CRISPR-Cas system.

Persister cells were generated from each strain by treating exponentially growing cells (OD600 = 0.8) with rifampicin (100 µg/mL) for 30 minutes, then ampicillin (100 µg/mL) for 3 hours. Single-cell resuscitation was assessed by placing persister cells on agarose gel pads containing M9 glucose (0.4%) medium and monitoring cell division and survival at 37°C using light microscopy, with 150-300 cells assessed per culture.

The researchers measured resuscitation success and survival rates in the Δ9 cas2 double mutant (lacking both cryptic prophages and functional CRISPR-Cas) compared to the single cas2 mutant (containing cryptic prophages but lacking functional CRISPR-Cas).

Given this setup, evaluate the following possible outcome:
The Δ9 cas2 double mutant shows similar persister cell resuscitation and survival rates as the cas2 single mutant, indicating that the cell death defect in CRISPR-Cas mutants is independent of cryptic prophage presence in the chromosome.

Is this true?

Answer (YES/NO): NO